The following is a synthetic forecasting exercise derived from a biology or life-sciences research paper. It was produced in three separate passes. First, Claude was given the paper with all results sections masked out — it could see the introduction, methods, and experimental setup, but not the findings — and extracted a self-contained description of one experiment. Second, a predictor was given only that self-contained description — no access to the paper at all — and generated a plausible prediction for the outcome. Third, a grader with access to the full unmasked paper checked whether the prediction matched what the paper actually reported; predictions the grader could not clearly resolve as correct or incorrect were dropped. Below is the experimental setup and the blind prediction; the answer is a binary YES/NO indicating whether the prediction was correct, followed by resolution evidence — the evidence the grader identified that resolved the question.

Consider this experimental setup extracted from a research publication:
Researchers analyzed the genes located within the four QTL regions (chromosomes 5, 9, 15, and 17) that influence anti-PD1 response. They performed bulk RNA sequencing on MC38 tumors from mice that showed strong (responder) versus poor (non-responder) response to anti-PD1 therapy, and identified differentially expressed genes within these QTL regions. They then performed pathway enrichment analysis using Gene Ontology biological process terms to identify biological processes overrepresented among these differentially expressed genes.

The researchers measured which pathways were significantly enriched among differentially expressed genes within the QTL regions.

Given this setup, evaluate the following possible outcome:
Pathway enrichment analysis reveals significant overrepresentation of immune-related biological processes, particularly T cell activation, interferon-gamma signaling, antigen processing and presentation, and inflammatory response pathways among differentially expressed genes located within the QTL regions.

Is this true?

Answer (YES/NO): YES